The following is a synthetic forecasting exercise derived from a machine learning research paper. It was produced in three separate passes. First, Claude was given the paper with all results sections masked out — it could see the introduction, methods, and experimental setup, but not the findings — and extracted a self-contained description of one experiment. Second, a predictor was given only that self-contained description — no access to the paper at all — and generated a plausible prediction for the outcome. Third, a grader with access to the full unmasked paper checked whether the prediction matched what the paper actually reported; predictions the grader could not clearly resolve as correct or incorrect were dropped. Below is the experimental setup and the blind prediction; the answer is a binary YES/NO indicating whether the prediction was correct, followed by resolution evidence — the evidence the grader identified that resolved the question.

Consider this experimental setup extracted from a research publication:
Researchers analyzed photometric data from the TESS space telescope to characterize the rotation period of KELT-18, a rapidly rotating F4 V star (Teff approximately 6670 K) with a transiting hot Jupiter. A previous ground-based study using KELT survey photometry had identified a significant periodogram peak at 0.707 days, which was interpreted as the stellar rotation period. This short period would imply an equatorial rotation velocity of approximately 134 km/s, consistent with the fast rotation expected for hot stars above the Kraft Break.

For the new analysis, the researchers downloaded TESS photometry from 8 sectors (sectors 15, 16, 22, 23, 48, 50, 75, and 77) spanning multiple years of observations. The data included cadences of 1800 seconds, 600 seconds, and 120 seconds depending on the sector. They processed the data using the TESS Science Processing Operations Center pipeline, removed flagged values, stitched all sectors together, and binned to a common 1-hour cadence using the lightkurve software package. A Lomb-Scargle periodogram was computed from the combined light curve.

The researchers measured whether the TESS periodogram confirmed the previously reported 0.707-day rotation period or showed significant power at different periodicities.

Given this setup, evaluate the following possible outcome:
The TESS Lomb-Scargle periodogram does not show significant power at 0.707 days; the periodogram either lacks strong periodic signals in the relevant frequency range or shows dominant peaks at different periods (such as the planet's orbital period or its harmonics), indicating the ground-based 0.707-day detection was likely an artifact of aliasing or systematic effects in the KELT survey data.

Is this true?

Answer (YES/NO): YES